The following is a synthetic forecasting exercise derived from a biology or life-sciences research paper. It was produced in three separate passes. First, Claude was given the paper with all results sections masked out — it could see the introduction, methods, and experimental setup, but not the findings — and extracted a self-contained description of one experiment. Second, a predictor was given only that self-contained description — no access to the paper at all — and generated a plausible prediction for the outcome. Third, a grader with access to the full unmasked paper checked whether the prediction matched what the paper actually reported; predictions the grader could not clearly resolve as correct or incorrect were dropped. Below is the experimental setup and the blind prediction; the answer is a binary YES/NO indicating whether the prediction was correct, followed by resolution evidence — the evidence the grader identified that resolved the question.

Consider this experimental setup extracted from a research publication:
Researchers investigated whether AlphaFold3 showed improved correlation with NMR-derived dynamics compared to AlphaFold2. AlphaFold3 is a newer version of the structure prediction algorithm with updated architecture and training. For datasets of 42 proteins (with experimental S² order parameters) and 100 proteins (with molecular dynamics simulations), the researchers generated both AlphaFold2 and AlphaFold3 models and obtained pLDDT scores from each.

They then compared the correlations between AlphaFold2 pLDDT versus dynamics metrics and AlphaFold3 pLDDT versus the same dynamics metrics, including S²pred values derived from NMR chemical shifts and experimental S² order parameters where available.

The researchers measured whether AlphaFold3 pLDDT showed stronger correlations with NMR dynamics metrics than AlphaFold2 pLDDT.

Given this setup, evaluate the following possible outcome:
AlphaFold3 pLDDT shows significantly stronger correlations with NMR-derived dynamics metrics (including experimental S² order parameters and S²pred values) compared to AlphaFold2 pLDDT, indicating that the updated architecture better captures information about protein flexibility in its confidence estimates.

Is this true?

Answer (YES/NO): NO